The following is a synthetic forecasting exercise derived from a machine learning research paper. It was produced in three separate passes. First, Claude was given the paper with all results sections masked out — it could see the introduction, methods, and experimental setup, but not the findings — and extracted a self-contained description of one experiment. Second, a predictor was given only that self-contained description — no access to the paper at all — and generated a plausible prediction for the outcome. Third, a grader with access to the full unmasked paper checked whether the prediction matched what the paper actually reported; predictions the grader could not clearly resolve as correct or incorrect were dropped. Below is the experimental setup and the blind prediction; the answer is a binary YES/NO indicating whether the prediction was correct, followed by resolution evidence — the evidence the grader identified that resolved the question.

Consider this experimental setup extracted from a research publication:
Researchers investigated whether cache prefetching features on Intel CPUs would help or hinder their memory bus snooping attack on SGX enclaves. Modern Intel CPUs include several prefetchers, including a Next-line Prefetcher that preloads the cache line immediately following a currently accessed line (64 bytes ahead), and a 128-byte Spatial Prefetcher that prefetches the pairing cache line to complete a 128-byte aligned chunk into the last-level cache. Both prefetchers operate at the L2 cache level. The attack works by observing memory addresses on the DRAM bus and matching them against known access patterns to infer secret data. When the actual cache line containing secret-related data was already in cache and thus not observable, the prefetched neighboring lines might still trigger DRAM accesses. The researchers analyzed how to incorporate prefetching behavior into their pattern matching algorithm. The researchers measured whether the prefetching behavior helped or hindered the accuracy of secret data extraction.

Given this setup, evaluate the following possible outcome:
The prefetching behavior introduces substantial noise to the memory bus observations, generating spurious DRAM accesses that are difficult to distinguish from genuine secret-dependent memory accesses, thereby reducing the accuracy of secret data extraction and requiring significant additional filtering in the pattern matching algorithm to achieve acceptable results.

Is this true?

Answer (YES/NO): NO